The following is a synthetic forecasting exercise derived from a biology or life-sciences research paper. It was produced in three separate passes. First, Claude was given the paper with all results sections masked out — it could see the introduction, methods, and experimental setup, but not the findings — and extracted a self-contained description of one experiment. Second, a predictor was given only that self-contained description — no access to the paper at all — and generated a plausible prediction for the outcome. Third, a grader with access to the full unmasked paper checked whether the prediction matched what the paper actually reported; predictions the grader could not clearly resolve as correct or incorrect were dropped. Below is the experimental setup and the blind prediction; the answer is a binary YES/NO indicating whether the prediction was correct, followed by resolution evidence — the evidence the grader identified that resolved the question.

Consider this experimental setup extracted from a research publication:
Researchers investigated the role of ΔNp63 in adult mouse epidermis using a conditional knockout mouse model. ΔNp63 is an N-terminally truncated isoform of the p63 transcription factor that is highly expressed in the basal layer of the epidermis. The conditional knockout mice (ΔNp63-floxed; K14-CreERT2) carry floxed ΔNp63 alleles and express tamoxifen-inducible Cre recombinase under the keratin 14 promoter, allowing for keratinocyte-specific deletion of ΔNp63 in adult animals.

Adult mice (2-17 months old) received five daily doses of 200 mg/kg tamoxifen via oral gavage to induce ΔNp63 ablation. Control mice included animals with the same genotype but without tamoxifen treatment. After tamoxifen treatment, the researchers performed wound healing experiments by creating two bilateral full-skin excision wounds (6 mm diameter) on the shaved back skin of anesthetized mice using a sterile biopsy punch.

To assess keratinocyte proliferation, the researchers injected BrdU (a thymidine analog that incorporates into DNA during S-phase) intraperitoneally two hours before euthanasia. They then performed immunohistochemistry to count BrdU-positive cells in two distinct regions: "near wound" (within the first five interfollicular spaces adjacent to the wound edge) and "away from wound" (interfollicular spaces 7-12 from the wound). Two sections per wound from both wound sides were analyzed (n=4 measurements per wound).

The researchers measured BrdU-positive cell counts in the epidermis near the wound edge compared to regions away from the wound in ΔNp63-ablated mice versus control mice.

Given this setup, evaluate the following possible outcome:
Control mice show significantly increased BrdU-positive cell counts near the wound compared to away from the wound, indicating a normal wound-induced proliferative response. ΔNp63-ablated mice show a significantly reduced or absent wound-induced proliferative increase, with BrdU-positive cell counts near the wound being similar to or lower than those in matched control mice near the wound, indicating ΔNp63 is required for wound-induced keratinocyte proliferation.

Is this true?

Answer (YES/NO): NO